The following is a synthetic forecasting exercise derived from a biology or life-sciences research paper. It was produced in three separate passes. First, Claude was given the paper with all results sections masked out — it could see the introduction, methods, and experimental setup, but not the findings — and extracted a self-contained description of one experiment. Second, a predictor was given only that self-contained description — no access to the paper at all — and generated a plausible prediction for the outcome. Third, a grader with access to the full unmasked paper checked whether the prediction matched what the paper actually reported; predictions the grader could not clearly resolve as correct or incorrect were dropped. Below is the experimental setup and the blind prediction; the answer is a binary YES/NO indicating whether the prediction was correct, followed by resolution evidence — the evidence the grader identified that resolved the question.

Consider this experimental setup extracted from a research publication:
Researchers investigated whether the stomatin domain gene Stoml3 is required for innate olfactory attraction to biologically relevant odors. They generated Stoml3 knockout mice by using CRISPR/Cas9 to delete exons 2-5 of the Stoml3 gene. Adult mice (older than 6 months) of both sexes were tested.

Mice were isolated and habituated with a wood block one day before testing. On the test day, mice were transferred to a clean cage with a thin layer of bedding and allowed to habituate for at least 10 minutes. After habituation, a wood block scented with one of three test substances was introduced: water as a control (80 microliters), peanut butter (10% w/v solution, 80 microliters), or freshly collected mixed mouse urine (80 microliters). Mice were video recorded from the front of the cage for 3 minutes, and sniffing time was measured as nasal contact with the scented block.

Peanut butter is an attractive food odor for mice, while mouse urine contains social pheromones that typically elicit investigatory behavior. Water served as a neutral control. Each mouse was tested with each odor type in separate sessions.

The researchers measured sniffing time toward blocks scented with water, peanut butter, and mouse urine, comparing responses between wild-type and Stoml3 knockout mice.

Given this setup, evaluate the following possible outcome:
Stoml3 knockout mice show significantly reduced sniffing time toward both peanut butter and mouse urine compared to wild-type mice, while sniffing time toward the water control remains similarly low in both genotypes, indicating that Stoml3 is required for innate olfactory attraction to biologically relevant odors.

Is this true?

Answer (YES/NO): NO